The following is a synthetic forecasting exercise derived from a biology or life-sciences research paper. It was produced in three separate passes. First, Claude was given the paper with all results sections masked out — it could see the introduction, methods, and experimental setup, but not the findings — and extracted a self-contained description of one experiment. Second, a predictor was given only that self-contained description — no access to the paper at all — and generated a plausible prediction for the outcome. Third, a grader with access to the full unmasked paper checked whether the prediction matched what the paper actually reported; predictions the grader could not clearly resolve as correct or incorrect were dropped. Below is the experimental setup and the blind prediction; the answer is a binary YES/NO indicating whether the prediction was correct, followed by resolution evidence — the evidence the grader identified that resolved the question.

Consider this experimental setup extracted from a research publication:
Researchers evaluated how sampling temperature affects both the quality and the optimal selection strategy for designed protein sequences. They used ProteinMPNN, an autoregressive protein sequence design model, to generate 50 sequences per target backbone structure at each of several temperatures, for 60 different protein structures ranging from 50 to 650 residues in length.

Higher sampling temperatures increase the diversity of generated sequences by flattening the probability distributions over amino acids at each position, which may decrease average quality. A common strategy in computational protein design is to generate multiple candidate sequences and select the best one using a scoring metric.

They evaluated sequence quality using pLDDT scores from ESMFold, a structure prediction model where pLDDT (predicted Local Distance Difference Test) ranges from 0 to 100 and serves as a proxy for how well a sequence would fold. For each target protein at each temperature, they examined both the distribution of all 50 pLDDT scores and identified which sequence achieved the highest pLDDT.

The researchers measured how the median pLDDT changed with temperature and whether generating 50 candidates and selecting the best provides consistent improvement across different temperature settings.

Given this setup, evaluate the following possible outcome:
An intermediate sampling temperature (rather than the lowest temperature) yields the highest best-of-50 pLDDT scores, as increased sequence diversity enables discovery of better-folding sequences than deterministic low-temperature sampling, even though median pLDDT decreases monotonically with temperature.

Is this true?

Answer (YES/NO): NO